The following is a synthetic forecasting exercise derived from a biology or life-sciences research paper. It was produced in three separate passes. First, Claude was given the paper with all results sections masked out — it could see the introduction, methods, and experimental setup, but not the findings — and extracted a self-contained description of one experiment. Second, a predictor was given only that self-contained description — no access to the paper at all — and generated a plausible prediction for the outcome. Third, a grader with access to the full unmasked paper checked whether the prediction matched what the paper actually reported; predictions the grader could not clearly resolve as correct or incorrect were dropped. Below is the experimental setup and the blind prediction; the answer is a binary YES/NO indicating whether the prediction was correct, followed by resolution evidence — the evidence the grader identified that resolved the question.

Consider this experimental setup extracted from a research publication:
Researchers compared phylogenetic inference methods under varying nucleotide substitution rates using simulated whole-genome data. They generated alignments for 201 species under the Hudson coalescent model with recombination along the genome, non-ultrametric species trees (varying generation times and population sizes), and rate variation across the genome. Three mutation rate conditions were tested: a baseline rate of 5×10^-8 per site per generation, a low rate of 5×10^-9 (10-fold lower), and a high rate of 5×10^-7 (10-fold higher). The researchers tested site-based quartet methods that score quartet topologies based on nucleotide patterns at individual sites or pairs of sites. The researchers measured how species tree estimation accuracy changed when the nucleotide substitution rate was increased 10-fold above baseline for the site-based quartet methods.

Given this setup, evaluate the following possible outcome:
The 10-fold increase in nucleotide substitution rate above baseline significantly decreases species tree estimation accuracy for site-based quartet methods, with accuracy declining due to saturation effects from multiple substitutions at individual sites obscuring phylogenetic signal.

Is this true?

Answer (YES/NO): YES